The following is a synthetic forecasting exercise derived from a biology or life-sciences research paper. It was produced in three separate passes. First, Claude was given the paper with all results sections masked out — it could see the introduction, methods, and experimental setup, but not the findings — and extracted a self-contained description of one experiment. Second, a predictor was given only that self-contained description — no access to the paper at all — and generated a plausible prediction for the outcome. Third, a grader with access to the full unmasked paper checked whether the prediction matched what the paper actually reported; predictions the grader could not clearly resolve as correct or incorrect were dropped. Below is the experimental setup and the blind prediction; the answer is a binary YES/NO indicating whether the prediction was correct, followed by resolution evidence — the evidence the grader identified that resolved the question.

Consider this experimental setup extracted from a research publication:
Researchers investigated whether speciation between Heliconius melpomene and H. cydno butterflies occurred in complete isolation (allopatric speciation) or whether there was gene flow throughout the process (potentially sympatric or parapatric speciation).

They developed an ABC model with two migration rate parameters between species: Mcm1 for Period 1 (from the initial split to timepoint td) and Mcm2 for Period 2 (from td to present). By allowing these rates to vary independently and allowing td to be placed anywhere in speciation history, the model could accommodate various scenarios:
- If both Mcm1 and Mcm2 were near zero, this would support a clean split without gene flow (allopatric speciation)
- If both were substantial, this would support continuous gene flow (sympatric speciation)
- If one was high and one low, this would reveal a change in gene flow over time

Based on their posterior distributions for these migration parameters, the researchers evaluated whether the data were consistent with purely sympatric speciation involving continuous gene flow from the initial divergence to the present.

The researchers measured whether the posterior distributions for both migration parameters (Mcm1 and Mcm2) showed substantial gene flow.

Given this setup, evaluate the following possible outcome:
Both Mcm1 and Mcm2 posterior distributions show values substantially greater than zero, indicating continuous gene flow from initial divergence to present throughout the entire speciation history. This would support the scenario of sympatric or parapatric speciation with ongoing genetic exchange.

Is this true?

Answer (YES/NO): NO